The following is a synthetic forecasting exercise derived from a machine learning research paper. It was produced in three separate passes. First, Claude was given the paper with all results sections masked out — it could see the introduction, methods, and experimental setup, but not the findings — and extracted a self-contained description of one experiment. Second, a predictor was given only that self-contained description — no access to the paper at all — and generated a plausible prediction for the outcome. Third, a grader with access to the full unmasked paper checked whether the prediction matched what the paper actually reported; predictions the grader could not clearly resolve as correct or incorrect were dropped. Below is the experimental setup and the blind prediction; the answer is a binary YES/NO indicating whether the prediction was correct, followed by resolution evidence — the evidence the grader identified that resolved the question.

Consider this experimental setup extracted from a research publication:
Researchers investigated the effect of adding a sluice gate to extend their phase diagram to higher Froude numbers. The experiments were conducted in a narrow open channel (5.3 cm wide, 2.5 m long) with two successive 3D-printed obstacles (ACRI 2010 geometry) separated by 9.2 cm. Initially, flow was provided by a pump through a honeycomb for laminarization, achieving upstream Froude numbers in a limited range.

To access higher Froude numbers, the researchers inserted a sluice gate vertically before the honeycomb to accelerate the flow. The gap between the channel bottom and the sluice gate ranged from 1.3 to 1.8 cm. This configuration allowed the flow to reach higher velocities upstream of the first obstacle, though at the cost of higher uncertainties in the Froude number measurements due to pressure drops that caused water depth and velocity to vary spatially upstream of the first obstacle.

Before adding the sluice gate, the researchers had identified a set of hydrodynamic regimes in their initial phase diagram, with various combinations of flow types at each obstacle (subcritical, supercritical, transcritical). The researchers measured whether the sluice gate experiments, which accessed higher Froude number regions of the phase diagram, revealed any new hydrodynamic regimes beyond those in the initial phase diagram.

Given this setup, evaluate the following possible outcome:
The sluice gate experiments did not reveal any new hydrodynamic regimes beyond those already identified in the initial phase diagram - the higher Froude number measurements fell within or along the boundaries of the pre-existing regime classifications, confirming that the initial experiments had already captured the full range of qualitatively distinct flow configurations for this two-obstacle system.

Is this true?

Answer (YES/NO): NO